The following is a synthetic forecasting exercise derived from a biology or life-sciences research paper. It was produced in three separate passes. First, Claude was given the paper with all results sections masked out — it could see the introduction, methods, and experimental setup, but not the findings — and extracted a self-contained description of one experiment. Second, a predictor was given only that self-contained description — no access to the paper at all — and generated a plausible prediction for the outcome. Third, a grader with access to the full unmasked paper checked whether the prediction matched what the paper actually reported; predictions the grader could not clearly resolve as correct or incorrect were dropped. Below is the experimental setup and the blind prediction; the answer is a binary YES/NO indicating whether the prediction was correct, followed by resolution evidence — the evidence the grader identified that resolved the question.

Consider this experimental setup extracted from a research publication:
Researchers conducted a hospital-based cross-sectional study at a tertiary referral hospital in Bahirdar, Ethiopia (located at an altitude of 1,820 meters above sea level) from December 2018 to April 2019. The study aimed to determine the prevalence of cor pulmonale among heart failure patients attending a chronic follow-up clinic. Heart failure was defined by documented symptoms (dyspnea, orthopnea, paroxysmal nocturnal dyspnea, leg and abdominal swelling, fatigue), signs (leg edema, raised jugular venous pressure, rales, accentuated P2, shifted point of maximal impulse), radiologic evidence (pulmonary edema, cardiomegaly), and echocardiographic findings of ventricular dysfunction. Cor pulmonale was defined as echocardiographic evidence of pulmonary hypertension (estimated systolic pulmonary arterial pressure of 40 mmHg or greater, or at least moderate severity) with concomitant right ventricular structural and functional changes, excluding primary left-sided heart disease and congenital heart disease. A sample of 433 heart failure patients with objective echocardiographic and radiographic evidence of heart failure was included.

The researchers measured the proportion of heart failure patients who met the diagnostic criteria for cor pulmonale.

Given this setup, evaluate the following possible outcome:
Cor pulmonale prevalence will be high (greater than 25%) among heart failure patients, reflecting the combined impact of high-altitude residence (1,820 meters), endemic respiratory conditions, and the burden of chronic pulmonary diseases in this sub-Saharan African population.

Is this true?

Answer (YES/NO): NO